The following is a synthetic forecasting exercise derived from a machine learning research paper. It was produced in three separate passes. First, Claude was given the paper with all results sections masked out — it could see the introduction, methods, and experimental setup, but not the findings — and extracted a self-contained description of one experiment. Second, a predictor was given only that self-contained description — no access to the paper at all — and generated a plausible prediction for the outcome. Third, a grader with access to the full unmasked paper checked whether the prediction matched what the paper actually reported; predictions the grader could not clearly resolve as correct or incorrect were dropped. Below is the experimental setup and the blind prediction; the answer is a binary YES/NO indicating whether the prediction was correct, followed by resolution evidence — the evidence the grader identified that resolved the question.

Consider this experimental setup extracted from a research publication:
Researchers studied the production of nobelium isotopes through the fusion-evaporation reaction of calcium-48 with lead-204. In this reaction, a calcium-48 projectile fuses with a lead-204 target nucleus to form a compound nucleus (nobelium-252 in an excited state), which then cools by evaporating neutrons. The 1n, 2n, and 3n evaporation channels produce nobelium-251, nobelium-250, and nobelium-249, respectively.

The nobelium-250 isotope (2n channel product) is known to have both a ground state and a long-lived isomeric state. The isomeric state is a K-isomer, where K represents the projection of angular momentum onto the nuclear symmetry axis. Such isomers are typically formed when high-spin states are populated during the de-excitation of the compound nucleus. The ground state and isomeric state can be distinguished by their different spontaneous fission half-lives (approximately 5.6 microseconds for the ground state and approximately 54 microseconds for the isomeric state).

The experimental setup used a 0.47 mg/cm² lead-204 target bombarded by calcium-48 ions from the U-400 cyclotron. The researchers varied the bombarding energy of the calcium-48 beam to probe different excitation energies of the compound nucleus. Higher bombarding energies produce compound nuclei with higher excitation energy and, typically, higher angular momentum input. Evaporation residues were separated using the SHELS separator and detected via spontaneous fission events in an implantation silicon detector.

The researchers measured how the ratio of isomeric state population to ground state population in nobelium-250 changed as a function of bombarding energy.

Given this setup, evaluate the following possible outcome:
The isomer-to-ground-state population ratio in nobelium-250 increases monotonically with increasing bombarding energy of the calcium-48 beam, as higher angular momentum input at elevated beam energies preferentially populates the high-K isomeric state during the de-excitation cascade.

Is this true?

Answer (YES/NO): YES